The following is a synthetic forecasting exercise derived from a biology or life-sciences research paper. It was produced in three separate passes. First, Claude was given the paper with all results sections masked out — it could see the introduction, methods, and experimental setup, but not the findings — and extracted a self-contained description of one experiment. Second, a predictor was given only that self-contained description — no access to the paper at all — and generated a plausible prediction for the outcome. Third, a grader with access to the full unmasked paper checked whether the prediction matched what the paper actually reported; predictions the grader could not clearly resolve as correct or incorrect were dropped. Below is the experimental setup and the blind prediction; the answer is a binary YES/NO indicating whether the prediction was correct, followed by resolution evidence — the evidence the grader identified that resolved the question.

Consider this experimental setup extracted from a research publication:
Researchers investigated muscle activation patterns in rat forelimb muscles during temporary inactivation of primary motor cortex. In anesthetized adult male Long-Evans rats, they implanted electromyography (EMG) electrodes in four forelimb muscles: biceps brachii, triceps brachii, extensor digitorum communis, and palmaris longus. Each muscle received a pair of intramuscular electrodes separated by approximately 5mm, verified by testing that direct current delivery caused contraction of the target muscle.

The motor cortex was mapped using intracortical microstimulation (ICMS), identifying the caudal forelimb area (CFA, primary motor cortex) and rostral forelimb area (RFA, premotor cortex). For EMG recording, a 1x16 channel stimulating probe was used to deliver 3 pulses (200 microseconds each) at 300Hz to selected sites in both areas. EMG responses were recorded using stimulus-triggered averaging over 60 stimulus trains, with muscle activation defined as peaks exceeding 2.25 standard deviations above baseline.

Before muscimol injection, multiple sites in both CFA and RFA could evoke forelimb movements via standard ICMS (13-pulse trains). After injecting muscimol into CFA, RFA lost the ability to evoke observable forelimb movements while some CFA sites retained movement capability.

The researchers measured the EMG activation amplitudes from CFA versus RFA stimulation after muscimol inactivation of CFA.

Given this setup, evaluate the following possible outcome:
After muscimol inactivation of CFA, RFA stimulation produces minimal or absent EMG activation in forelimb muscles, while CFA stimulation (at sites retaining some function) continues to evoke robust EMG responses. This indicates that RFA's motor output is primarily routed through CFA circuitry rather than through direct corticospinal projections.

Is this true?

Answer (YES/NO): NO